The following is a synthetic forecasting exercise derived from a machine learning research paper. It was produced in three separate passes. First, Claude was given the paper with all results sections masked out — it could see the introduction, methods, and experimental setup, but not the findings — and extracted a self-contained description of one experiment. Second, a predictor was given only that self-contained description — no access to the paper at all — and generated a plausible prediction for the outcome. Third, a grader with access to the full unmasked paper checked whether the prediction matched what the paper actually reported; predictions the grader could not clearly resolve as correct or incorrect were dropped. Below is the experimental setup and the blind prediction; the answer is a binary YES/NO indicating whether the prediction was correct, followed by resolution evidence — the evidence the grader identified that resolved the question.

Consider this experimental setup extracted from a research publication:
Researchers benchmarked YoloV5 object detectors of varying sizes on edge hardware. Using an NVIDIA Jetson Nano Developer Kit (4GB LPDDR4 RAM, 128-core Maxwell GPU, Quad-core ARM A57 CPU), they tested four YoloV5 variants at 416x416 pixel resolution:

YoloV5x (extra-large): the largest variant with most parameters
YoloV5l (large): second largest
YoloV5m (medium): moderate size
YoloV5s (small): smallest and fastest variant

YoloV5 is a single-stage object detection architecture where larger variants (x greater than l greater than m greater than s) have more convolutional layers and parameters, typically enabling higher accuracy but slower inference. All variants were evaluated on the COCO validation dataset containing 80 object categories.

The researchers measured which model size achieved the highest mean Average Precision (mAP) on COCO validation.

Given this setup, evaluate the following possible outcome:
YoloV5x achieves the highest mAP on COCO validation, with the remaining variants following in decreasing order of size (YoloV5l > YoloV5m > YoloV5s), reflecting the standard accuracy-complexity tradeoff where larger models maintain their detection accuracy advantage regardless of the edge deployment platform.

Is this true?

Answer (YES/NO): NO